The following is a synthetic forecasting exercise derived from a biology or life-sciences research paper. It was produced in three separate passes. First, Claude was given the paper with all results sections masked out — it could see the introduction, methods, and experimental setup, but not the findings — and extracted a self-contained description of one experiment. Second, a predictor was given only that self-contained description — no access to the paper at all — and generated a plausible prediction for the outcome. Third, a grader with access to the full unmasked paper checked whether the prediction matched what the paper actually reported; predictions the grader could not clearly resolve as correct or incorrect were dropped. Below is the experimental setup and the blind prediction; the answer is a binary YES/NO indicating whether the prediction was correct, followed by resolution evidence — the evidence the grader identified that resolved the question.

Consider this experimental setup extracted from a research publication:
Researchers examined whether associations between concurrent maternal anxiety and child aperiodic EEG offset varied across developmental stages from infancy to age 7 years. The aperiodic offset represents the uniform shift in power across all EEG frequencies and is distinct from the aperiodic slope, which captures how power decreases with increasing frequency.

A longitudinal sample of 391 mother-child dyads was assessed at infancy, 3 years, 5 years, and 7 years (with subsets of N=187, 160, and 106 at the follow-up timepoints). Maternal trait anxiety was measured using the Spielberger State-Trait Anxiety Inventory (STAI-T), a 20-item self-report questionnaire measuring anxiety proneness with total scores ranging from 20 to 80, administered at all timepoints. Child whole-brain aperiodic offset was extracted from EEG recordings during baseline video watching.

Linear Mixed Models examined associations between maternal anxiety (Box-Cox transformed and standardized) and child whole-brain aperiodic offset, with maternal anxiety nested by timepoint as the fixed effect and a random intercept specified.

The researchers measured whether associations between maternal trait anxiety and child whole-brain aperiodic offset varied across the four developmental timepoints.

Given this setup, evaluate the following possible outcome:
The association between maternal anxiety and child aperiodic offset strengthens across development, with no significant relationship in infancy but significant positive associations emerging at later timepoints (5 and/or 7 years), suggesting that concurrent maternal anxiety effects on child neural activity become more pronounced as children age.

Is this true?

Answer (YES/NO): NO